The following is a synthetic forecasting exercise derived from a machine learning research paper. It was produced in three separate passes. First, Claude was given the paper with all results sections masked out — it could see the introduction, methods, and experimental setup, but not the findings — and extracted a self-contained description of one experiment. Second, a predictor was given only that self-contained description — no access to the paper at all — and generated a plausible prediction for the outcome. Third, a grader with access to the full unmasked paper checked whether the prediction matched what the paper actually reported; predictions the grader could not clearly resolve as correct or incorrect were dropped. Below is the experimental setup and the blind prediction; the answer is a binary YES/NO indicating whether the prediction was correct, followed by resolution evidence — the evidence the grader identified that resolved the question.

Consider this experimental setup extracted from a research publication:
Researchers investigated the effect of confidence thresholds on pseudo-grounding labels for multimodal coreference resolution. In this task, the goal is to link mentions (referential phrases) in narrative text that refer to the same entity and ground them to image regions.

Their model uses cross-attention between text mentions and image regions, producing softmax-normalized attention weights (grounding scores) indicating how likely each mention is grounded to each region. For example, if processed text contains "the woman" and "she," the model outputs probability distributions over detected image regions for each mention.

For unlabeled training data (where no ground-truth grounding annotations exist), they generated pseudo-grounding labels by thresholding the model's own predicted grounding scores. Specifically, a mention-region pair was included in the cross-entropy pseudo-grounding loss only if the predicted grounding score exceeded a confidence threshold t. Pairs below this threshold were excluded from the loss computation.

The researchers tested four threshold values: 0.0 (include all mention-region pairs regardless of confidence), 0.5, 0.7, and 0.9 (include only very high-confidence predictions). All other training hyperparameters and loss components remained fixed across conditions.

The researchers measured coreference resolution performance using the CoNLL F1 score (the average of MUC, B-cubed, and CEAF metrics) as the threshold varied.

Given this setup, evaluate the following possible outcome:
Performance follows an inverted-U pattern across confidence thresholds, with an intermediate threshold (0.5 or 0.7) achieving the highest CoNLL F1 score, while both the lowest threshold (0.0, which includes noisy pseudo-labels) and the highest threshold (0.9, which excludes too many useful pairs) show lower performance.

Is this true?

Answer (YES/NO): NO